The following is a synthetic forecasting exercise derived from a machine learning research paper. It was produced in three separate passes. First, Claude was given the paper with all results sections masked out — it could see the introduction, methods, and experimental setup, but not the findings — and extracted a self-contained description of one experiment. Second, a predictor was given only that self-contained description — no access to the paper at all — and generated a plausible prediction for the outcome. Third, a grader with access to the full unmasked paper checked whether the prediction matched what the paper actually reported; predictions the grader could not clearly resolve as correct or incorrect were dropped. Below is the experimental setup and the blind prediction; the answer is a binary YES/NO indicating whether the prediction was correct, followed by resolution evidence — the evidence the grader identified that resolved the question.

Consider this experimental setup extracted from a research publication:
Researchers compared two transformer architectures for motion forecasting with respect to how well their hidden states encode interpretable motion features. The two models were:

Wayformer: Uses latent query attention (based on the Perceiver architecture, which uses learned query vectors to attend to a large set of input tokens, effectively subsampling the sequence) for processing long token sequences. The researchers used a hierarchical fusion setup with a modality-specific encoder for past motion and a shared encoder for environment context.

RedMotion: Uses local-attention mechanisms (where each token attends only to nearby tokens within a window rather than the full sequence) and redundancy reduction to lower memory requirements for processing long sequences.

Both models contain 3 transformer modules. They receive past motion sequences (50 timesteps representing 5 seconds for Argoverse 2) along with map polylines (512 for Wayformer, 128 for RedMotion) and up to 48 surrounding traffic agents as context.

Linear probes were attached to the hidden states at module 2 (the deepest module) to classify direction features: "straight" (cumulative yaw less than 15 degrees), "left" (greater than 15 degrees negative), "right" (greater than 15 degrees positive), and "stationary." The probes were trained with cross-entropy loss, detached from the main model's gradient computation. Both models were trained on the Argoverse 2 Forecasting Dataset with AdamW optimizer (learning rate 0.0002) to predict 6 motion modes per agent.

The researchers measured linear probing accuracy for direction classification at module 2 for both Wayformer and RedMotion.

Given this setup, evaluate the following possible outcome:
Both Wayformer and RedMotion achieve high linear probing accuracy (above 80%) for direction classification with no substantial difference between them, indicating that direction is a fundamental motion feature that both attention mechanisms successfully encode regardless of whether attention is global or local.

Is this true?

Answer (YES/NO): YES